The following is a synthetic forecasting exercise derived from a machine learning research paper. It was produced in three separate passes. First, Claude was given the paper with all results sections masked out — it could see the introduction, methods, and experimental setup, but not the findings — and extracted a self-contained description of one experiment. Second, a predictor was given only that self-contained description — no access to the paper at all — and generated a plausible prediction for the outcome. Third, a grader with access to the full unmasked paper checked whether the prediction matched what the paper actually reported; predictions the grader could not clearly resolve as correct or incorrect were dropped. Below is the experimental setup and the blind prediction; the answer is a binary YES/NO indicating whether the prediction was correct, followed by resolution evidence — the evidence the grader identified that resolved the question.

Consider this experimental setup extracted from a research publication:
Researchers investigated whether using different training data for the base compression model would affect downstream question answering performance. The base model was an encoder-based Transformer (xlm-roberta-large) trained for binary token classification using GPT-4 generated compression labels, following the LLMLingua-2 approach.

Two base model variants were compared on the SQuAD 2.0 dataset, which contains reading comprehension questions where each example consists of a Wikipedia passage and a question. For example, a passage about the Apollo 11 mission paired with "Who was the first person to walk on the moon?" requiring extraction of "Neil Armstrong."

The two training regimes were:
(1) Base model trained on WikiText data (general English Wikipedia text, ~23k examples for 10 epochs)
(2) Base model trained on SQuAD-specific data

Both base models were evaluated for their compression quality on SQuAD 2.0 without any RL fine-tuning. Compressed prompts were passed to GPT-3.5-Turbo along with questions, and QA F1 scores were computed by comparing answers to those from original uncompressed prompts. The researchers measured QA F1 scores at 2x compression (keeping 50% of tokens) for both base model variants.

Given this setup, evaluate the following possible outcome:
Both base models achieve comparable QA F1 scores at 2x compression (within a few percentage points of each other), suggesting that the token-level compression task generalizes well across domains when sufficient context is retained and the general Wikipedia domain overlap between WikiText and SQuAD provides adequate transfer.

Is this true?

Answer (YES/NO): YES